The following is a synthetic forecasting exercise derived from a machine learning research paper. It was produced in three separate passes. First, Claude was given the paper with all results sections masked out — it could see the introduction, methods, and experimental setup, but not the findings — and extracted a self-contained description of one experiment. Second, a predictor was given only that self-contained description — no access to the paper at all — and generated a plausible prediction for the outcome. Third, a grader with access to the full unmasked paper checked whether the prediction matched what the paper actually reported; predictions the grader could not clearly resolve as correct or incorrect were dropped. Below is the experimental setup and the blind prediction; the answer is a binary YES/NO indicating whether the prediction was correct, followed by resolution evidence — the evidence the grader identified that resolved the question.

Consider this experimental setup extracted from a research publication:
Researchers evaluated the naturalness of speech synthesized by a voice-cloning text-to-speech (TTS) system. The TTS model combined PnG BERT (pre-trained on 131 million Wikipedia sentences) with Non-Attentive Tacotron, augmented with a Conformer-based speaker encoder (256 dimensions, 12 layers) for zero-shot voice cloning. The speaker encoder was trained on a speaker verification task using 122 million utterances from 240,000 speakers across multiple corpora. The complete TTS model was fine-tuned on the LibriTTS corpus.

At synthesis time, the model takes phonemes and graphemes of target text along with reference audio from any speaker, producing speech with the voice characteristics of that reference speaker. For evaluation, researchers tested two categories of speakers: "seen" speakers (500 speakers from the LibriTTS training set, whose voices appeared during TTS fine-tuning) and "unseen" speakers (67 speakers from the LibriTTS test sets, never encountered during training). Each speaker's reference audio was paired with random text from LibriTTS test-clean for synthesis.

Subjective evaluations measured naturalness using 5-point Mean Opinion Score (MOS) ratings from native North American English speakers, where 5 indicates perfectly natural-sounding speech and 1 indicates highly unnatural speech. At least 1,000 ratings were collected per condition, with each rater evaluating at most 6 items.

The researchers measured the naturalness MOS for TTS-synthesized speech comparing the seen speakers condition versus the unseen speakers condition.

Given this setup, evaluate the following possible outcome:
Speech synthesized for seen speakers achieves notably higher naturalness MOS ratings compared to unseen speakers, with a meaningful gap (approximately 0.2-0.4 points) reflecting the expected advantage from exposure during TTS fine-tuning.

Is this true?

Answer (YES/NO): NO